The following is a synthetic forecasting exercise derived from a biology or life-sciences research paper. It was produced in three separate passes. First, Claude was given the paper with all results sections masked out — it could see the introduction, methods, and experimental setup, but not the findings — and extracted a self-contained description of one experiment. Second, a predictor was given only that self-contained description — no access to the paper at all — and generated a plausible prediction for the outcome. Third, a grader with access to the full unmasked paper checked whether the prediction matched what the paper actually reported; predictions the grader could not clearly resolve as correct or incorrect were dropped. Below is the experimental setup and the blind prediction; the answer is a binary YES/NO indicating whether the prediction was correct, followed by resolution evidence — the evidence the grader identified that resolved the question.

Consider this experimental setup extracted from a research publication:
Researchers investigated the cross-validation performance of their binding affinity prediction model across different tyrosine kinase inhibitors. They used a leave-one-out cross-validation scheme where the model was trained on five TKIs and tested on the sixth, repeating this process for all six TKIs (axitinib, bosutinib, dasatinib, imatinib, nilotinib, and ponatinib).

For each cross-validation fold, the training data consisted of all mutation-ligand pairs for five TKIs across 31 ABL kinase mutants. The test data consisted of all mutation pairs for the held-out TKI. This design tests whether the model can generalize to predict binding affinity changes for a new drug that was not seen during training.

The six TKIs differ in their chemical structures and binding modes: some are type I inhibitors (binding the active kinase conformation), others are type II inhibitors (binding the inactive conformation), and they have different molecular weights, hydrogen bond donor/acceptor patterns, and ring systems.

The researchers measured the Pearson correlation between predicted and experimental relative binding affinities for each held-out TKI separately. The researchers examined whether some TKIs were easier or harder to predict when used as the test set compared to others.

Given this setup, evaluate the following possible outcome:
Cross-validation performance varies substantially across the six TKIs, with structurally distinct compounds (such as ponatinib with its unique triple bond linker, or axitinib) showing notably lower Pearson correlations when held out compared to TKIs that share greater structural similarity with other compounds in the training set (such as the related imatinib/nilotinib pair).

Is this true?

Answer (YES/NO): NO